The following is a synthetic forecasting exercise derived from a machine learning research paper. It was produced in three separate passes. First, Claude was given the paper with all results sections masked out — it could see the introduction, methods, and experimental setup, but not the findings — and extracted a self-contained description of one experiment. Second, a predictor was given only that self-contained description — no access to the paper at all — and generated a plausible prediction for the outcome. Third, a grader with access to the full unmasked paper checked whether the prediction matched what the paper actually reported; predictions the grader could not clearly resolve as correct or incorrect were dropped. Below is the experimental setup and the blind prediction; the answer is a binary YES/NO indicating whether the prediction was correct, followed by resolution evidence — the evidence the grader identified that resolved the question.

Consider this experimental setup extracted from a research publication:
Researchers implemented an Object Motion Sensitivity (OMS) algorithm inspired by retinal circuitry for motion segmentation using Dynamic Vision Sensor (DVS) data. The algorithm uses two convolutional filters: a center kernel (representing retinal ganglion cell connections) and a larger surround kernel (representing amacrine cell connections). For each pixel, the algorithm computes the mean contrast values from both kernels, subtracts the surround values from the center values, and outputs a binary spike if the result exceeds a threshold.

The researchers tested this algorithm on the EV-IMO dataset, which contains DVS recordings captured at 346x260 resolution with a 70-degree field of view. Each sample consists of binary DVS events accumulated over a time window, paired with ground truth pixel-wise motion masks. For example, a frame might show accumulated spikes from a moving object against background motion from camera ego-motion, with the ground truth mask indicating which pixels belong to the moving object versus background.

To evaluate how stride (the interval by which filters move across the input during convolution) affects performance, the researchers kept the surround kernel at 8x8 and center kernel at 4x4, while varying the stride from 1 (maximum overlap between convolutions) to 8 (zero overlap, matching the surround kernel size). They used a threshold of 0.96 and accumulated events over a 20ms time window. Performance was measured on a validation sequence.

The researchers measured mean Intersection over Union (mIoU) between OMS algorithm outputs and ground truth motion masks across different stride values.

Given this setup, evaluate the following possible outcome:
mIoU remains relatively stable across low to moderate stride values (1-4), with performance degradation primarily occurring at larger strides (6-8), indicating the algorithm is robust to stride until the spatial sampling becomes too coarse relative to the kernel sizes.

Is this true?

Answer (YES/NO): NO